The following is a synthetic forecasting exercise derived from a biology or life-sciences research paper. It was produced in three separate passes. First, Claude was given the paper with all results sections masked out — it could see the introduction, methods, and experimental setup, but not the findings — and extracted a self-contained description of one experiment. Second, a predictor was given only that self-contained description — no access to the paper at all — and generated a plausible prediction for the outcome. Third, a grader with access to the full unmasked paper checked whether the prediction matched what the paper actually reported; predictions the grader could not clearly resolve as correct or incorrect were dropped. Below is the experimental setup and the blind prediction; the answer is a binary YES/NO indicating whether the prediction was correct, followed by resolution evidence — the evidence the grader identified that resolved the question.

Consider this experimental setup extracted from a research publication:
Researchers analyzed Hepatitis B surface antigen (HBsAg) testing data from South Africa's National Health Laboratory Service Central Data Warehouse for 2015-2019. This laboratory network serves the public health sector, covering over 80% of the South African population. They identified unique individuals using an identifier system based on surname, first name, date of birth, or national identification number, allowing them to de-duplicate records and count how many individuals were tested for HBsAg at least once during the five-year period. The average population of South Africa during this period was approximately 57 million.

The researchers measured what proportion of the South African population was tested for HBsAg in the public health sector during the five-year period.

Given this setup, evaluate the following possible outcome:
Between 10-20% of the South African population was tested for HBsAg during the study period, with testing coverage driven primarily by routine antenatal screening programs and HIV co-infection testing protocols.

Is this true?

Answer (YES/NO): NO